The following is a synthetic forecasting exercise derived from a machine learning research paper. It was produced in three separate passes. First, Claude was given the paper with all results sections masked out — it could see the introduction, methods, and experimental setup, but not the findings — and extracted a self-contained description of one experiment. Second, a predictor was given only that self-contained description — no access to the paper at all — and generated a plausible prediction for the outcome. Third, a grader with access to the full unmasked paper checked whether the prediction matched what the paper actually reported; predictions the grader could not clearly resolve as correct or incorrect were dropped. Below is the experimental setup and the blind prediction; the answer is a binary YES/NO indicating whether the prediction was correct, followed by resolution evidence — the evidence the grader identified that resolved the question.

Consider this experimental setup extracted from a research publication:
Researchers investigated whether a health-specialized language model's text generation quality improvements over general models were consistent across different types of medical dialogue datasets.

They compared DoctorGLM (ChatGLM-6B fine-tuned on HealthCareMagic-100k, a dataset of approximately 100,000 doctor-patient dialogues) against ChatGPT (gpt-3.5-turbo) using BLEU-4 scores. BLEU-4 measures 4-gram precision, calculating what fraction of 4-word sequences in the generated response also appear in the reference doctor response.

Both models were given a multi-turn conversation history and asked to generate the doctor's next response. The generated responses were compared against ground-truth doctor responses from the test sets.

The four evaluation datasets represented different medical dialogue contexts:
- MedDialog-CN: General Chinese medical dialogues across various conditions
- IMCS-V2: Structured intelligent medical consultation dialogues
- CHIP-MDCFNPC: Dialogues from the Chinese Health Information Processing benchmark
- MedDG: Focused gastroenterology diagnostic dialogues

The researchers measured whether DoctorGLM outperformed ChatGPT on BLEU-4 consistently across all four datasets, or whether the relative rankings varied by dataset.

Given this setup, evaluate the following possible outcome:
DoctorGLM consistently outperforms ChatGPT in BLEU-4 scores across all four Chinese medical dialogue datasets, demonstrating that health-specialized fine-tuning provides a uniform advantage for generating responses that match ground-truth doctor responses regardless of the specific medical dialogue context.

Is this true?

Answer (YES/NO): NO